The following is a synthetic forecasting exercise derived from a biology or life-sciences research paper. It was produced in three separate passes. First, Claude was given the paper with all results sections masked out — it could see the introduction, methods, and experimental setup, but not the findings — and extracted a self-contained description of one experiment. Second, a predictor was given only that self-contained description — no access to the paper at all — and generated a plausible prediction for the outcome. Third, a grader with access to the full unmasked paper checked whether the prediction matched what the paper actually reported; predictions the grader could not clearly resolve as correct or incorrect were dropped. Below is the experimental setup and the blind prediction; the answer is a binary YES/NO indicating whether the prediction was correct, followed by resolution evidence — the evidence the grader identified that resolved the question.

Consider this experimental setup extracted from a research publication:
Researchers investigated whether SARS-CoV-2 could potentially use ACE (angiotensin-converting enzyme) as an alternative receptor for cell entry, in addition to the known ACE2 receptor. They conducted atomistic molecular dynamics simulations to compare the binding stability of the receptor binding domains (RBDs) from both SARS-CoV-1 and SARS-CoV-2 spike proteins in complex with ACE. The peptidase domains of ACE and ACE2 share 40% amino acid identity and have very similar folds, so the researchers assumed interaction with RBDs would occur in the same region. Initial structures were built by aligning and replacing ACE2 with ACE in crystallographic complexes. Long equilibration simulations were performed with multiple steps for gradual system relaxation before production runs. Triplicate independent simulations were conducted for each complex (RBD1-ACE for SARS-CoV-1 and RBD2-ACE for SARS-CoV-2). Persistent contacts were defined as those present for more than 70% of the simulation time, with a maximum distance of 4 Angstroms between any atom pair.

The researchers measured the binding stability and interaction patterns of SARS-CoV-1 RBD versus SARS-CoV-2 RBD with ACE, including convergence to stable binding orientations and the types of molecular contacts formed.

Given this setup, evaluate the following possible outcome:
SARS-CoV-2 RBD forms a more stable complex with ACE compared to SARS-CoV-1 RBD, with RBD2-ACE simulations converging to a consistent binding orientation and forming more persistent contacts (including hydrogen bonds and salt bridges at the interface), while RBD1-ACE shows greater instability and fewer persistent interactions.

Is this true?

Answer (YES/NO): NO